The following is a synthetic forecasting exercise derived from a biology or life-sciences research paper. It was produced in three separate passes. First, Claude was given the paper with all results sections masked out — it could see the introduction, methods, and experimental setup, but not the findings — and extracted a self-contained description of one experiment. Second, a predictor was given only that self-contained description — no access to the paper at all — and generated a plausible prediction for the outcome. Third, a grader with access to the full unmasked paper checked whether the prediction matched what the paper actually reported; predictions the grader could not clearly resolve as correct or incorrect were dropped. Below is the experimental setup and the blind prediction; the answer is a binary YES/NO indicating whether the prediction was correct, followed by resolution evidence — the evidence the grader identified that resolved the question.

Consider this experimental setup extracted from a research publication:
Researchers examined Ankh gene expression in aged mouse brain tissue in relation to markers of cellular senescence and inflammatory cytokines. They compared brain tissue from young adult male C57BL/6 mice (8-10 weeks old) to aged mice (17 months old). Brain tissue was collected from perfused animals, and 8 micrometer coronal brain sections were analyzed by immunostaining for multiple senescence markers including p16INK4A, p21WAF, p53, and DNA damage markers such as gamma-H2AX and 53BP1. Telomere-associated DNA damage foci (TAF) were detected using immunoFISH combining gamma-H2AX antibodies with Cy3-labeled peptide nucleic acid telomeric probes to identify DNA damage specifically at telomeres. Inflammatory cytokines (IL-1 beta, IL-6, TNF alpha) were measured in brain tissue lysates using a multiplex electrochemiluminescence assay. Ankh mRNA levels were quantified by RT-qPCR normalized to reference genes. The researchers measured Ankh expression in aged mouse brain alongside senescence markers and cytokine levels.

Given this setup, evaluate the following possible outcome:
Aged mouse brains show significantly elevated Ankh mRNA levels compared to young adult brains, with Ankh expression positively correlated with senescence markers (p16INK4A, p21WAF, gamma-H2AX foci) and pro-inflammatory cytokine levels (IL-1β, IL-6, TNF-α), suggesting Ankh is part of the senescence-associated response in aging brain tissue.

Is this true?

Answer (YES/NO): NO